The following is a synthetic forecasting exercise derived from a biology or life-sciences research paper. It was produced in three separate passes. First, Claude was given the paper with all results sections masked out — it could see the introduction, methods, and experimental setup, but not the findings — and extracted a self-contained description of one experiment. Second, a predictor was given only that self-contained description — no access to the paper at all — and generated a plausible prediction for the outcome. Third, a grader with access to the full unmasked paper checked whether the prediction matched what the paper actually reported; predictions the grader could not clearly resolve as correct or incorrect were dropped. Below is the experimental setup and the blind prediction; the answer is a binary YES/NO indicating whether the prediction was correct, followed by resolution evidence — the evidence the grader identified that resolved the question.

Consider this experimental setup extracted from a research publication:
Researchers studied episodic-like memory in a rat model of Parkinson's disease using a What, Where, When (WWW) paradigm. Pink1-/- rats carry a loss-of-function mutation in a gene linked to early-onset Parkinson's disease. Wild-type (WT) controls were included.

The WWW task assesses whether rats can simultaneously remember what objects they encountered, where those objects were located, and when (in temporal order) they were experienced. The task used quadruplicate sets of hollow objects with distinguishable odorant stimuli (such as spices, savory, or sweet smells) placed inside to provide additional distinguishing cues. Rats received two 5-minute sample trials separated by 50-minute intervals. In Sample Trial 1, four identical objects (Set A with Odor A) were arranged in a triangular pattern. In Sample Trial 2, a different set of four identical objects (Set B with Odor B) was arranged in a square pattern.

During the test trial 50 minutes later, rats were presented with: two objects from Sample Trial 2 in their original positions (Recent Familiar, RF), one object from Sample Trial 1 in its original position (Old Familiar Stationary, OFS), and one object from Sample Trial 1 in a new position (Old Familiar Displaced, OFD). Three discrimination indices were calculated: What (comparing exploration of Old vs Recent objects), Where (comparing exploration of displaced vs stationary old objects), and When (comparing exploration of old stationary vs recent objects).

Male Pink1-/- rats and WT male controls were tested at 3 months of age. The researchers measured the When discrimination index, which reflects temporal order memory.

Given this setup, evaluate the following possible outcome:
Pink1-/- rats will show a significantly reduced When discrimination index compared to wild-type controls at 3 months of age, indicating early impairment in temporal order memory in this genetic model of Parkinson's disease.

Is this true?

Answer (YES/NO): NO